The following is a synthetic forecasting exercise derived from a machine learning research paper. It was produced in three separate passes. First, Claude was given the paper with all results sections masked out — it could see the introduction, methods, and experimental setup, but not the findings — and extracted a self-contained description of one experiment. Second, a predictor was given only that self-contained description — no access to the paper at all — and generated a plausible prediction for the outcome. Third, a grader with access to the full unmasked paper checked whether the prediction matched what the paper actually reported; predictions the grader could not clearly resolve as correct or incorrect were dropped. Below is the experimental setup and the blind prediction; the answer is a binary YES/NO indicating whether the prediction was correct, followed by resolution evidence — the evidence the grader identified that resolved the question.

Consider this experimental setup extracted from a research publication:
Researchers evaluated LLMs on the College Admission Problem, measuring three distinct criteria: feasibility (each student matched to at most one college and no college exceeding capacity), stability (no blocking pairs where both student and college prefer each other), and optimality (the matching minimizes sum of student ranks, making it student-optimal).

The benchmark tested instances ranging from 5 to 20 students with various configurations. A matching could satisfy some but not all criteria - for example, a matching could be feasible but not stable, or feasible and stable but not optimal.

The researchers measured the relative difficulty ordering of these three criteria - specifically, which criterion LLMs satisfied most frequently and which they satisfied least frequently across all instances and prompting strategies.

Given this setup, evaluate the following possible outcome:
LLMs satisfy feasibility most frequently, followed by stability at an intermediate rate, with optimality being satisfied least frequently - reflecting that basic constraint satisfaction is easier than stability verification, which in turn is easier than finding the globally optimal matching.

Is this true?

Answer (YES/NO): YES